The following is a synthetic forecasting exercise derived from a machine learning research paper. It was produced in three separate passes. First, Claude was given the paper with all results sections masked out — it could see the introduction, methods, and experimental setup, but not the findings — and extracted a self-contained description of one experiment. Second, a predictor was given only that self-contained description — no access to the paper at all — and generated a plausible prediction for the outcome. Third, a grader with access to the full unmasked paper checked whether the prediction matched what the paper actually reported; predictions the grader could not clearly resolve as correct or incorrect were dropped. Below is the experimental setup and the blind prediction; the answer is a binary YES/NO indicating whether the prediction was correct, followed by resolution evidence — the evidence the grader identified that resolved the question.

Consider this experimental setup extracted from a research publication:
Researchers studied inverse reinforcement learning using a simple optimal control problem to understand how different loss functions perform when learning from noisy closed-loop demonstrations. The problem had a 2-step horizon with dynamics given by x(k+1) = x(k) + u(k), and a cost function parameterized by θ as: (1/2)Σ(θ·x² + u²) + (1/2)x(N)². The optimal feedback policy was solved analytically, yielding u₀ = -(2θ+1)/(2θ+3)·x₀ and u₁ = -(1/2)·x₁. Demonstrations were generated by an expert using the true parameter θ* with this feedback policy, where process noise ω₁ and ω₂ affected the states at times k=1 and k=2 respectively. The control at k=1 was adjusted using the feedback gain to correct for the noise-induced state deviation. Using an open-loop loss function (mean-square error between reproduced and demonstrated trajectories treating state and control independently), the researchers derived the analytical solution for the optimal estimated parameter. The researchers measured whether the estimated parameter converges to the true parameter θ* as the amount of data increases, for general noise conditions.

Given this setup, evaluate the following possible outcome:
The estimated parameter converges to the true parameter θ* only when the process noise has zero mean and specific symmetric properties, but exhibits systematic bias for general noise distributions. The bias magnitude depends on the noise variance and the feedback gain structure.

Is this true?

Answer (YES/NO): NO